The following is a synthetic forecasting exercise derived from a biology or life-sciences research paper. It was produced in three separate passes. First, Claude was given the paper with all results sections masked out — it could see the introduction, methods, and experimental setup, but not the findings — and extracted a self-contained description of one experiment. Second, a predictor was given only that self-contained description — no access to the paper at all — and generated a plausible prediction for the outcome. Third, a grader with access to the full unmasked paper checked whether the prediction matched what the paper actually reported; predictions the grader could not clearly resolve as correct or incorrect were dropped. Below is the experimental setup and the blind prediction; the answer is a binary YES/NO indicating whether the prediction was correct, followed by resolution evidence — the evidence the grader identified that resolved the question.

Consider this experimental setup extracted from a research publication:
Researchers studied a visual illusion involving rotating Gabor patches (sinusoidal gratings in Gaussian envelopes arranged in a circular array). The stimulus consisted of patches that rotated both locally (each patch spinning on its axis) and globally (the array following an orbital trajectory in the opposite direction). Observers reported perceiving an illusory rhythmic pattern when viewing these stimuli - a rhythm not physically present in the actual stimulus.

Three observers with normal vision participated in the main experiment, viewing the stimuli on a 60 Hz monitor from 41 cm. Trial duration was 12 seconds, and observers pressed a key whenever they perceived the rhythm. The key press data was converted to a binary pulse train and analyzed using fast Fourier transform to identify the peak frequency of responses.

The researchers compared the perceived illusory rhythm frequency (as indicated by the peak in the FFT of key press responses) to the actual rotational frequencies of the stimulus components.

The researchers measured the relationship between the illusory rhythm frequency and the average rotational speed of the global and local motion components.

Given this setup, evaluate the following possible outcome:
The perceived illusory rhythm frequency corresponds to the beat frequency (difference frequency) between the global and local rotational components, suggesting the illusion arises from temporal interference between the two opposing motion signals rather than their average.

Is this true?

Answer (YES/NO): NO